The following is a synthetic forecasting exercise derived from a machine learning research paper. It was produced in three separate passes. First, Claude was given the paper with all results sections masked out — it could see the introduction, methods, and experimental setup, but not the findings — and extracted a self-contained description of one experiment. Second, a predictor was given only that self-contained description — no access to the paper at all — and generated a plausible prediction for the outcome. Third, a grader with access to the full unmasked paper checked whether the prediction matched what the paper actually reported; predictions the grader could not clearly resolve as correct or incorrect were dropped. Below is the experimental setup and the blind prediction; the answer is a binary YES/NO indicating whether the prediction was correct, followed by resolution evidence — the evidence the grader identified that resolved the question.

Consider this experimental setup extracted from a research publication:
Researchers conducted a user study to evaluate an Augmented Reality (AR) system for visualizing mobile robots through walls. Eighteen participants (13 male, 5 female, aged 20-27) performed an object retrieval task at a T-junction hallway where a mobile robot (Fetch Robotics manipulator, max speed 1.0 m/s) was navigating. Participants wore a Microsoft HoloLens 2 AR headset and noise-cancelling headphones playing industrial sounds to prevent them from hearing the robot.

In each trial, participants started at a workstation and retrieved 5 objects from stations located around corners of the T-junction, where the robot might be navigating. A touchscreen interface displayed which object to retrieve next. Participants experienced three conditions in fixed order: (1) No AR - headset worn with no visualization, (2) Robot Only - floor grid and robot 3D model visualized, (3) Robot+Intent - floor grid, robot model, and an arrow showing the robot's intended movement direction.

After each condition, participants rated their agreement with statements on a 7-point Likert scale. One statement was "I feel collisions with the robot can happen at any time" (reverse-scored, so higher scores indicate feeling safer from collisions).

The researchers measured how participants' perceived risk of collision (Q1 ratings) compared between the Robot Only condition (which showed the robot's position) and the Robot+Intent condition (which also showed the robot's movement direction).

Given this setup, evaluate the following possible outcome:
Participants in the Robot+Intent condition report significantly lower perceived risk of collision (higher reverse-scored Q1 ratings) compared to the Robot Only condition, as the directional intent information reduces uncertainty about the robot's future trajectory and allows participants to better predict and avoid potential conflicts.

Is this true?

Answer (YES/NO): YES